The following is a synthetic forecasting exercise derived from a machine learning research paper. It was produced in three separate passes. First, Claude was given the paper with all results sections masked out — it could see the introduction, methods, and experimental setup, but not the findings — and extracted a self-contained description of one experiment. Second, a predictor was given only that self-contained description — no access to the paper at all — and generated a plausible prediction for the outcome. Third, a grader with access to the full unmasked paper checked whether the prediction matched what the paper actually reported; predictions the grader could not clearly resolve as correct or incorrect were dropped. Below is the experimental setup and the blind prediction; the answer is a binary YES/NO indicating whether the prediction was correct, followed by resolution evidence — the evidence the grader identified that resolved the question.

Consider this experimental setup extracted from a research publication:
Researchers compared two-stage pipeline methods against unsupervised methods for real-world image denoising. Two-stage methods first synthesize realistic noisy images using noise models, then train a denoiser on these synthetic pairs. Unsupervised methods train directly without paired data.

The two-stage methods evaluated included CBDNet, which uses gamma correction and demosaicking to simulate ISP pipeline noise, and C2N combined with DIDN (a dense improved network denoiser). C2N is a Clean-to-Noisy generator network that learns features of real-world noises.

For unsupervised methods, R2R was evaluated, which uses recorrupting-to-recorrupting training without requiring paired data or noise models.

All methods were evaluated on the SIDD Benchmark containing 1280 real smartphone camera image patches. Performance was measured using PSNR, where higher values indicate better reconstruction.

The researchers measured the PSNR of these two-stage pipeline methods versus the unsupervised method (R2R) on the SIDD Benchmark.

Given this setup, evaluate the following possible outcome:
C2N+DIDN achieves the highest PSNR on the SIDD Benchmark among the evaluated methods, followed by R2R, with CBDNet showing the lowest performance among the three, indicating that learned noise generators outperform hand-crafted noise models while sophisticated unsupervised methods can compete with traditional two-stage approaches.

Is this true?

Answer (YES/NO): YES